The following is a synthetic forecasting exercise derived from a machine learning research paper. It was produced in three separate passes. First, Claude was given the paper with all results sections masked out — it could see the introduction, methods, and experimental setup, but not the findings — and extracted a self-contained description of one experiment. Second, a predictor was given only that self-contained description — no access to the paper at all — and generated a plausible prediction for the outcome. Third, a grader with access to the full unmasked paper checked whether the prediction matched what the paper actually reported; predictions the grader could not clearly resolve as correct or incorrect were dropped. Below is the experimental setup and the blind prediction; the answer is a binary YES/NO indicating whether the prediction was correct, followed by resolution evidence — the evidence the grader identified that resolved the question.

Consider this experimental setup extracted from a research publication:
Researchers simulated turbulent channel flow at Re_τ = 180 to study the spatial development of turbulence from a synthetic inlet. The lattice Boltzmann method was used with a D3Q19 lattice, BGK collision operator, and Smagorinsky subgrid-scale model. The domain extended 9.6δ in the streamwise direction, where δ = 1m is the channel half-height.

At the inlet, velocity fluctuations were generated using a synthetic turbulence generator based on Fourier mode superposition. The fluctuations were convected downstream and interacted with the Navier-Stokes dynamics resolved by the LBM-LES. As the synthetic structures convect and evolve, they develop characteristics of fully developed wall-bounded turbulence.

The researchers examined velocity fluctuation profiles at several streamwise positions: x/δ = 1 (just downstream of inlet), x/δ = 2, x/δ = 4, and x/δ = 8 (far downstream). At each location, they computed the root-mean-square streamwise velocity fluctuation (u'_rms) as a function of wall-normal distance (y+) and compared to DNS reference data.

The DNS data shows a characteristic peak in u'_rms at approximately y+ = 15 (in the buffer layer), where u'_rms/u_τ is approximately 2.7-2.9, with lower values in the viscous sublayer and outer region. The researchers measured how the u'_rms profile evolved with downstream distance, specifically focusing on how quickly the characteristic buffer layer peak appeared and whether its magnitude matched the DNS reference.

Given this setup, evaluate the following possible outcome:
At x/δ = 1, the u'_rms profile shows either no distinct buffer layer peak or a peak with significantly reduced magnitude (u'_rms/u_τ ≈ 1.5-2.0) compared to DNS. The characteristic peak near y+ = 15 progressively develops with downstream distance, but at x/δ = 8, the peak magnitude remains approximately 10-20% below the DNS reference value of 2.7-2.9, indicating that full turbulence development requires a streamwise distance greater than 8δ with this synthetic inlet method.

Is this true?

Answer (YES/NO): NO